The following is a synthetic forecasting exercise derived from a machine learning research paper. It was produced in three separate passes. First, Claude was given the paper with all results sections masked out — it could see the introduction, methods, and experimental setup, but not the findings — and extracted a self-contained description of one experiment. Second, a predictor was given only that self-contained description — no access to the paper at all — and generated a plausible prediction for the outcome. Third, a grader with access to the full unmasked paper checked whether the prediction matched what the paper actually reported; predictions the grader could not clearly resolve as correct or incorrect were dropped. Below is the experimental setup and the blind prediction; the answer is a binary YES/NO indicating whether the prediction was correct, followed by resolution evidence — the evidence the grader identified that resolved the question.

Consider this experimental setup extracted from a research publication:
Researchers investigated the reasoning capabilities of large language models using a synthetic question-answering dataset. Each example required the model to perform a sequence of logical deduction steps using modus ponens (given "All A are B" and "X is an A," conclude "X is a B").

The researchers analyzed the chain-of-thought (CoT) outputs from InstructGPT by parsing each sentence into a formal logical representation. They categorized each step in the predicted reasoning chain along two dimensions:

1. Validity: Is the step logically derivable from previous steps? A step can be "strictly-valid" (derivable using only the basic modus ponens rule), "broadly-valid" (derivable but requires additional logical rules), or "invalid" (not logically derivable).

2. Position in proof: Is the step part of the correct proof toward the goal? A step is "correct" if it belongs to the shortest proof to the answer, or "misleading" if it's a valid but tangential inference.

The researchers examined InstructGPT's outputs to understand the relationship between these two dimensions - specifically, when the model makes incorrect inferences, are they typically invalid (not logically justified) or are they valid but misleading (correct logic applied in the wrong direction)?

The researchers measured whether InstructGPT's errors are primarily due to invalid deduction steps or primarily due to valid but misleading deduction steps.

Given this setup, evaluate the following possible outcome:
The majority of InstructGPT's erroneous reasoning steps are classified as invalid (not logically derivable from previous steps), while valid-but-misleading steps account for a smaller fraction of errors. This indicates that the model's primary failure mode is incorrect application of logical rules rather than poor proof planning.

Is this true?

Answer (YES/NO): NO